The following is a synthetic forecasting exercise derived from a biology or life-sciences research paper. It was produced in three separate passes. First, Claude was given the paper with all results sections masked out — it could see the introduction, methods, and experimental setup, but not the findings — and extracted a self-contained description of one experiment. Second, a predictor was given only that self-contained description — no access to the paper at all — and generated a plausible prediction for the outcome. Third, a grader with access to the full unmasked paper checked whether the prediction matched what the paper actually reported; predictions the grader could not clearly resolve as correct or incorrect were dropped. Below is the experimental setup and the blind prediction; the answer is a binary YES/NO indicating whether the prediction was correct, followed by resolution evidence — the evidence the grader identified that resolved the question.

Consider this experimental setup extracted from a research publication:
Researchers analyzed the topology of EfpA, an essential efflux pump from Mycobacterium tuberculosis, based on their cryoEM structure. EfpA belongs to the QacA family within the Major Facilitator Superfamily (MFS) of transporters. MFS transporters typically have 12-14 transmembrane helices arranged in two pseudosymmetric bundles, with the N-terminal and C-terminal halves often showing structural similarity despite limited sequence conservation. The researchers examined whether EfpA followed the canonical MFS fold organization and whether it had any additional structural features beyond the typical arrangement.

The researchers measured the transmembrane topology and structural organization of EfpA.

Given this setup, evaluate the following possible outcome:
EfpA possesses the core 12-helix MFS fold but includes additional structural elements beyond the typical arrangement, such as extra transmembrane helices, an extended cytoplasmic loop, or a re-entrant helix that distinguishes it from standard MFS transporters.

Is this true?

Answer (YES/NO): YES